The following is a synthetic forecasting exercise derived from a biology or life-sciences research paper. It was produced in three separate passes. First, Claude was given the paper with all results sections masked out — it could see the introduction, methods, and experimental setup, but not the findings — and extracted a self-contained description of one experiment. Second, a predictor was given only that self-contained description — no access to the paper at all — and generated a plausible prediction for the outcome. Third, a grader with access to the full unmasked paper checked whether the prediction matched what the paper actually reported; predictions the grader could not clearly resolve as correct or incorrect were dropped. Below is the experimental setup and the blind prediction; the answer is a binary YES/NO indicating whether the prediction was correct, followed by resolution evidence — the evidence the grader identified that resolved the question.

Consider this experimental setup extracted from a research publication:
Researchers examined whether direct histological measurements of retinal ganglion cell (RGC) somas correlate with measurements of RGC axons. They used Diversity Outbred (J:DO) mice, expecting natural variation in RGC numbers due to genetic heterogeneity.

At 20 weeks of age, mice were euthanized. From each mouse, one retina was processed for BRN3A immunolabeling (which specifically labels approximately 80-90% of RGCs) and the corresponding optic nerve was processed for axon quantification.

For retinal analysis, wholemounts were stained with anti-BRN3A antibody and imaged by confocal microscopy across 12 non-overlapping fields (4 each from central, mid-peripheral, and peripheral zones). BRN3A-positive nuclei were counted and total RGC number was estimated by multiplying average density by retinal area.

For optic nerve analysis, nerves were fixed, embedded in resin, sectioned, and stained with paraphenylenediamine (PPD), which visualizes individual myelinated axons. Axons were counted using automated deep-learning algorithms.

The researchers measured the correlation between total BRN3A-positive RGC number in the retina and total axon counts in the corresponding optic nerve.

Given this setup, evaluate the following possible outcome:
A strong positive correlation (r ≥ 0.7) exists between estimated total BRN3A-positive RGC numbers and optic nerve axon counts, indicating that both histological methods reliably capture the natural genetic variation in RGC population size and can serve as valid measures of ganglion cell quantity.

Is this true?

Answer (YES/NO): NO